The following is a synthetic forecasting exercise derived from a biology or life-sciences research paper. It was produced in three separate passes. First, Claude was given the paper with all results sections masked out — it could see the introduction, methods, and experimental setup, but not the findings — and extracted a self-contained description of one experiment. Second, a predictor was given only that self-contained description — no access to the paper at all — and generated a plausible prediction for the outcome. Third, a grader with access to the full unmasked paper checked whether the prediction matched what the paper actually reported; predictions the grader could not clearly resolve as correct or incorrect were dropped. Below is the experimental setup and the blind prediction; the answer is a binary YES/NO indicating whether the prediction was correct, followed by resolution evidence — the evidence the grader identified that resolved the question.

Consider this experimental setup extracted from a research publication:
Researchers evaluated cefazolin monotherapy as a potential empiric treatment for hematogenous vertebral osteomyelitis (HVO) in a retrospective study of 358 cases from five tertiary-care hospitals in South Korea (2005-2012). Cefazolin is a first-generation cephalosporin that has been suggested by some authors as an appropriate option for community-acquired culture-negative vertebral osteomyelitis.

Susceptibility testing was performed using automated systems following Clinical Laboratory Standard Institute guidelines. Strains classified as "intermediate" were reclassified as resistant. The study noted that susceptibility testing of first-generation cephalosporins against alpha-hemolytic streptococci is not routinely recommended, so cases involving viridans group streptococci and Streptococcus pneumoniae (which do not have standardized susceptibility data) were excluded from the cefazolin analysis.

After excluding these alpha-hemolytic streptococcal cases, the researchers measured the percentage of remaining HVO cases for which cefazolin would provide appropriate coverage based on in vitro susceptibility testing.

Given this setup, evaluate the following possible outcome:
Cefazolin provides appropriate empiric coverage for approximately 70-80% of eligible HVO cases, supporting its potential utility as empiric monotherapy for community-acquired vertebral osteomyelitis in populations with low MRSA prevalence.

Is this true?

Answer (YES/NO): NO